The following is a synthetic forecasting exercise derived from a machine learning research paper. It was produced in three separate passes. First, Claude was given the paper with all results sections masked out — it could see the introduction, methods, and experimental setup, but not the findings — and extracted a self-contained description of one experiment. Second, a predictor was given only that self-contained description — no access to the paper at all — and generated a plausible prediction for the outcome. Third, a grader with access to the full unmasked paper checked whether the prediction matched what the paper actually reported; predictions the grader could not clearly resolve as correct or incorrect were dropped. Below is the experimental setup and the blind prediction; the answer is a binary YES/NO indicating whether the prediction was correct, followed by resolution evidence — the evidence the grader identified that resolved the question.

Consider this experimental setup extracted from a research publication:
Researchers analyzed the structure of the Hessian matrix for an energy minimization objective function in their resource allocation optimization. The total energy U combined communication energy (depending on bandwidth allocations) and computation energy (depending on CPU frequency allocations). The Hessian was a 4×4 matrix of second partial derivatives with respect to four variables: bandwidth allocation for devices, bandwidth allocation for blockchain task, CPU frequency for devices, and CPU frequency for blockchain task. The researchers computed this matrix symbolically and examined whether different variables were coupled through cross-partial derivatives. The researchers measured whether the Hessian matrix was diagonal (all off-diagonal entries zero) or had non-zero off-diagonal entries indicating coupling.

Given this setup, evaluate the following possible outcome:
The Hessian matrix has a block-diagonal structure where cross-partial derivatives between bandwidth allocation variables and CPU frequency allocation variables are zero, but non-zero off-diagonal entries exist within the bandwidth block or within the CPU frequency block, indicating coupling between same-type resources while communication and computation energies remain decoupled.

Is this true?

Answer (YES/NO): NO